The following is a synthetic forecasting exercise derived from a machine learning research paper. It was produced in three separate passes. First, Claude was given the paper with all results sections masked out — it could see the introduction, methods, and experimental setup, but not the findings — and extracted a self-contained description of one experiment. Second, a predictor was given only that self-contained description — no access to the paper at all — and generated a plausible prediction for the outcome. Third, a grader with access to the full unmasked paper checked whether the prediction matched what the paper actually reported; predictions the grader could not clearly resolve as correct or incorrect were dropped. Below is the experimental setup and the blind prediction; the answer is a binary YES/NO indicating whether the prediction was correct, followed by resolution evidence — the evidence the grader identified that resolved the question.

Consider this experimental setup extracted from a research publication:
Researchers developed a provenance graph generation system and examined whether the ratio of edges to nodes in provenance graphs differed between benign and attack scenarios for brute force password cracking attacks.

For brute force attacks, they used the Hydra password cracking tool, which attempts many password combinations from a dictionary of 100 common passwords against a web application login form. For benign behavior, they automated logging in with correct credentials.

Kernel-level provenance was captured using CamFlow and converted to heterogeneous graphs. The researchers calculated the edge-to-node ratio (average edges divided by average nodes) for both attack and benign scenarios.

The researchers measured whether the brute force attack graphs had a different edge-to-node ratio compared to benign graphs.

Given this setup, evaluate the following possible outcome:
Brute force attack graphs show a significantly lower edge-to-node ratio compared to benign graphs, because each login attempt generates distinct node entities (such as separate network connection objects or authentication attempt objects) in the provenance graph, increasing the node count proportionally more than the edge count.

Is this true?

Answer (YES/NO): NO